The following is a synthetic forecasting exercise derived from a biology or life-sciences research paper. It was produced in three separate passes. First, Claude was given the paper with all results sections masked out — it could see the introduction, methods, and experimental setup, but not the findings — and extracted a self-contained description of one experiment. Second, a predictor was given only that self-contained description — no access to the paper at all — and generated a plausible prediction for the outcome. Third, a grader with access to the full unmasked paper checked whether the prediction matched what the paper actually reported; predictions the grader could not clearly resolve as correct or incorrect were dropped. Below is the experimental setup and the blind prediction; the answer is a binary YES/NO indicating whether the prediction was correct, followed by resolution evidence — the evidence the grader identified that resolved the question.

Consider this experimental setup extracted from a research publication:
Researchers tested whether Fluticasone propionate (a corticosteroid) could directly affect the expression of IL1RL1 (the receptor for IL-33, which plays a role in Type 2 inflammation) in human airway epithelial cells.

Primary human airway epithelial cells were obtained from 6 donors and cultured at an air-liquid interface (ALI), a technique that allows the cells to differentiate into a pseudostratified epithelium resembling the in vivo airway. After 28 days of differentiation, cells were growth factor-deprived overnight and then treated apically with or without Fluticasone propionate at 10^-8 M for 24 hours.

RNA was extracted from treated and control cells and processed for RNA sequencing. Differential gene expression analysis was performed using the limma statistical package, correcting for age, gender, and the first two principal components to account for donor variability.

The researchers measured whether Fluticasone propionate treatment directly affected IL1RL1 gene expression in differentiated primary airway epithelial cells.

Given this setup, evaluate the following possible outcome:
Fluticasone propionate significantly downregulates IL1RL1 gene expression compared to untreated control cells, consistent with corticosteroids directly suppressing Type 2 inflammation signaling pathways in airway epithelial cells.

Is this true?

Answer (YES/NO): YES